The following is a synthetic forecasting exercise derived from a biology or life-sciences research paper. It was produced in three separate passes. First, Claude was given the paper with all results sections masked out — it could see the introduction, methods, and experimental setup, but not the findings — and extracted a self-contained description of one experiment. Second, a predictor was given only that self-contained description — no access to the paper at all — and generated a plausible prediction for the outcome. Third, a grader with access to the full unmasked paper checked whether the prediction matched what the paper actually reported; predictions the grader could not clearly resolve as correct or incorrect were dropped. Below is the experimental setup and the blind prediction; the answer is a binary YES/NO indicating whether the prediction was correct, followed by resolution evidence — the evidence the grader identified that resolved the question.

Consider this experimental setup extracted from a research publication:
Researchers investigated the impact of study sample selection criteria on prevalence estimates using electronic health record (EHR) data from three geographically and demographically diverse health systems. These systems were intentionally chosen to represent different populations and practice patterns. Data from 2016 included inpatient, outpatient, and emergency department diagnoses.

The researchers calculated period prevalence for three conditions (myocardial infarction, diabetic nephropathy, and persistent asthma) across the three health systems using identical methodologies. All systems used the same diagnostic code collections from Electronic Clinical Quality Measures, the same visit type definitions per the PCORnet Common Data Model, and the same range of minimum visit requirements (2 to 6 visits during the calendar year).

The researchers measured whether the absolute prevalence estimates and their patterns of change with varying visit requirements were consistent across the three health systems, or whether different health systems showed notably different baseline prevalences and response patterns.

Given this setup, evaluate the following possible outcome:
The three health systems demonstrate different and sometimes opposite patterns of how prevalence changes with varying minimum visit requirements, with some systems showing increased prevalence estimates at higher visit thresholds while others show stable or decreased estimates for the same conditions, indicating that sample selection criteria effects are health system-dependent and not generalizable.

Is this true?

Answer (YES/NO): NO